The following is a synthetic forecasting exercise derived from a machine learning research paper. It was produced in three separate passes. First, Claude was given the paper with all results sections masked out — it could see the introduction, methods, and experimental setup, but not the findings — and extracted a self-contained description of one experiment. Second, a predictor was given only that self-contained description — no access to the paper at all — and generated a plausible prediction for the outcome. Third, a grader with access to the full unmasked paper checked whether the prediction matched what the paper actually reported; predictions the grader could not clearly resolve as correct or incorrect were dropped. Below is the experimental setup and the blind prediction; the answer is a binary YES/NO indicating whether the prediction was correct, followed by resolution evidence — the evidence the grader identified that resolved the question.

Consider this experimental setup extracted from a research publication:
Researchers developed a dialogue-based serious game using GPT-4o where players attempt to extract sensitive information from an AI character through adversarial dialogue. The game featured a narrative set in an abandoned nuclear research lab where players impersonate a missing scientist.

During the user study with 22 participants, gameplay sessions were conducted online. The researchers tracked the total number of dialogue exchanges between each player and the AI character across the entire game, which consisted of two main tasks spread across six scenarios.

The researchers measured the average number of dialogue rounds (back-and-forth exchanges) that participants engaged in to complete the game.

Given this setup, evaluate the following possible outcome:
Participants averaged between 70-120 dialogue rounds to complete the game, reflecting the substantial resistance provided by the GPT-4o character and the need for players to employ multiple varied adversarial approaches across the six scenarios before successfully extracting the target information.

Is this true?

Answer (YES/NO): NO